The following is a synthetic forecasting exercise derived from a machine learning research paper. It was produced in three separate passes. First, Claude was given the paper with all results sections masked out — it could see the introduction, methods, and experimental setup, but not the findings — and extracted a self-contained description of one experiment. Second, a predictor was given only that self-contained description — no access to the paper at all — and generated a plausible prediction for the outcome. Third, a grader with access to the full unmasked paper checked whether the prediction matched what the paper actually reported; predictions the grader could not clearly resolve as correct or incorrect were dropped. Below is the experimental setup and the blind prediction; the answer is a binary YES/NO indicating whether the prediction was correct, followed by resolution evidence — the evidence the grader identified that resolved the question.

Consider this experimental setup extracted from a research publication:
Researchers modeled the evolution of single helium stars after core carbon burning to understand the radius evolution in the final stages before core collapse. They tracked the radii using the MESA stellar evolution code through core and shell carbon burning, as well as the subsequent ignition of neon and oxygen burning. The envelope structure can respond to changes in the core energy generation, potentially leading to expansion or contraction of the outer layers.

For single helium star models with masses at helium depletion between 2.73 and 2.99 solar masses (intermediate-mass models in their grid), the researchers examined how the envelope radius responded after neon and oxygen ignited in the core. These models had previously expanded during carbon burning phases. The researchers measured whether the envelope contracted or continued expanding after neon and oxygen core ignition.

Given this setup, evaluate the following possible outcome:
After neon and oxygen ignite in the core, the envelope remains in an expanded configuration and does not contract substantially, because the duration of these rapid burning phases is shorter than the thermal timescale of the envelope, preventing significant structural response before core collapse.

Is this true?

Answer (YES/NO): NO